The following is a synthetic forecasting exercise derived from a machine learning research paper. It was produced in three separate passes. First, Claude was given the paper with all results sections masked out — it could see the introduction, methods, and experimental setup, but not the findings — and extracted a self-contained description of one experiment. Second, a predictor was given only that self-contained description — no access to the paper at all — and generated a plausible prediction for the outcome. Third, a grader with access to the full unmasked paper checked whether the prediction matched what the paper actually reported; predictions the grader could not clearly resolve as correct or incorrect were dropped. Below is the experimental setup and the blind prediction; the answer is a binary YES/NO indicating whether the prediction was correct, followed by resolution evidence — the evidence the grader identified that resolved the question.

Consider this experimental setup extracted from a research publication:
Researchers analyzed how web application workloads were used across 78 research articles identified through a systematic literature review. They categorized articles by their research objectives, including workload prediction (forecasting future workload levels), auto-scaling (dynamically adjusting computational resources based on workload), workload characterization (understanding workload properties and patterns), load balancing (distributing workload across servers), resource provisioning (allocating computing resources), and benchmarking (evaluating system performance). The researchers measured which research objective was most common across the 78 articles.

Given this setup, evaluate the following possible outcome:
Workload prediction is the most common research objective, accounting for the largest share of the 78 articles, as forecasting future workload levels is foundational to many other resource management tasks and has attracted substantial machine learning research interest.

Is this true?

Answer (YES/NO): YES